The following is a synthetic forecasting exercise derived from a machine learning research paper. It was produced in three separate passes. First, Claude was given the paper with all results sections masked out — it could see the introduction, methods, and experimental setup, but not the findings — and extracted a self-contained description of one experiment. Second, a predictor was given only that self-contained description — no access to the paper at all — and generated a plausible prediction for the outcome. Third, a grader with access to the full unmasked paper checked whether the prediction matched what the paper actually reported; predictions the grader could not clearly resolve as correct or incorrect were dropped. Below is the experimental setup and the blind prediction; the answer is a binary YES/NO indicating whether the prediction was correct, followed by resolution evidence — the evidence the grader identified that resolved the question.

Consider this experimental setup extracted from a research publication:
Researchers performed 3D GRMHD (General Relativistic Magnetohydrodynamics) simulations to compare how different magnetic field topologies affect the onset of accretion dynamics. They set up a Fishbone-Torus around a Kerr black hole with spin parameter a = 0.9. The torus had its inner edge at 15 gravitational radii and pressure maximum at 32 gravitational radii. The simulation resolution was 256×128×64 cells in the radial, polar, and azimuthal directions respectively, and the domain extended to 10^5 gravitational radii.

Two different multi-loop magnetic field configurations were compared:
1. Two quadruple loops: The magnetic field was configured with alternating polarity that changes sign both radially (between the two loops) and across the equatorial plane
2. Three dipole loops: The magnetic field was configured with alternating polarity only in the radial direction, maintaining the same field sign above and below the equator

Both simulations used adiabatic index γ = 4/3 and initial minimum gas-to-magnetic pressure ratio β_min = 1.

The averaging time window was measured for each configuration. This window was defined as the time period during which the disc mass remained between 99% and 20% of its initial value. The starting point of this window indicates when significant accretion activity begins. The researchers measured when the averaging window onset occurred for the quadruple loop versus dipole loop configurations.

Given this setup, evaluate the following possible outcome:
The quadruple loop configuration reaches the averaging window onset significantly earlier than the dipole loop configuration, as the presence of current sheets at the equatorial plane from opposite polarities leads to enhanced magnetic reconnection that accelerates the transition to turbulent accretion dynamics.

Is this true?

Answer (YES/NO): YES